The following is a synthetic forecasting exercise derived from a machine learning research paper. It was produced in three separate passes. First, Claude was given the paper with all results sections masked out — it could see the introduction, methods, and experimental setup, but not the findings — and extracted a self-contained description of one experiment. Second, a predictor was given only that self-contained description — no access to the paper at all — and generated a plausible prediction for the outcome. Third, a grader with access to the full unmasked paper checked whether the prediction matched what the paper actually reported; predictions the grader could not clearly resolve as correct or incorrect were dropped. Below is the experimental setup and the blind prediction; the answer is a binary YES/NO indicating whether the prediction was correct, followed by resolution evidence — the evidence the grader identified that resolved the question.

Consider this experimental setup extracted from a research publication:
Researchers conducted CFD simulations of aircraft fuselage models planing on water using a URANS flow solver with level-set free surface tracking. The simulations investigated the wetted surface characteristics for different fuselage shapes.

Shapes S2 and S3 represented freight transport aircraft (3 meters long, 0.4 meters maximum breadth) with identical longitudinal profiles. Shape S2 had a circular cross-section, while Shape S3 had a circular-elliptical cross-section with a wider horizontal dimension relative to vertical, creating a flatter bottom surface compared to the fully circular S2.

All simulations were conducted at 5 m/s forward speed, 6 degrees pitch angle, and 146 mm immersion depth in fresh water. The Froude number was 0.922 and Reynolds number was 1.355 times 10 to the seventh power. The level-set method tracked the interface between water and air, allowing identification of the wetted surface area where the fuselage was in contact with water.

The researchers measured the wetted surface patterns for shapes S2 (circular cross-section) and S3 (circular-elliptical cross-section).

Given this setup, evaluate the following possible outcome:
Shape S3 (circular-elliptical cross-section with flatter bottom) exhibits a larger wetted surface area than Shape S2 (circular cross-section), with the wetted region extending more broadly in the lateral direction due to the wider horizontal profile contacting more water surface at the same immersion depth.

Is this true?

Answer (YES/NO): YES